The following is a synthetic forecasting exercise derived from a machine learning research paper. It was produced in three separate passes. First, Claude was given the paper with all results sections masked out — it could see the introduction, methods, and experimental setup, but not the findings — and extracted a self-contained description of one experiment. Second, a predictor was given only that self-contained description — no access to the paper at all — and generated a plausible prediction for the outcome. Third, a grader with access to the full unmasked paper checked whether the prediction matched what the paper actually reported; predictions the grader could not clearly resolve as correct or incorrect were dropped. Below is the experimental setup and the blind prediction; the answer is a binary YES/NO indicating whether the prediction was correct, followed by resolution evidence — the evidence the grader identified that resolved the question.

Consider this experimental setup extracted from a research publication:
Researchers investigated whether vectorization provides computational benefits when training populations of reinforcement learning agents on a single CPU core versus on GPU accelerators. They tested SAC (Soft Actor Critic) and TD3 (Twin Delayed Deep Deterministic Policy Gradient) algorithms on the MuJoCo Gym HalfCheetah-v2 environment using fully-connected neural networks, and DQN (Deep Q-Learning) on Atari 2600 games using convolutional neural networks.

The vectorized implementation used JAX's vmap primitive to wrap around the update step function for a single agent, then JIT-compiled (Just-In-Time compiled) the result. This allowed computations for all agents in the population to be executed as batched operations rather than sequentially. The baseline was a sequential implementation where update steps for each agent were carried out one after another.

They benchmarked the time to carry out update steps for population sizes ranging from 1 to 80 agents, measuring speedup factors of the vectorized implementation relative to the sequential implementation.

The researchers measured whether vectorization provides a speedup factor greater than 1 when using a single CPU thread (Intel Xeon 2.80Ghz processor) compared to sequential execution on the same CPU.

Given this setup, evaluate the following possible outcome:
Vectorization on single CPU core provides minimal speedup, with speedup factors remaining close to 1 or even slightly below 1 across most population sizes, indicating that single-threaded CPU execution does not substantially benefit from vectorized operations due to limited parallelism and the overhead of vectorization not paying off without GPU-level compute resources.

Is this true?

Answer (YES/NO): YES